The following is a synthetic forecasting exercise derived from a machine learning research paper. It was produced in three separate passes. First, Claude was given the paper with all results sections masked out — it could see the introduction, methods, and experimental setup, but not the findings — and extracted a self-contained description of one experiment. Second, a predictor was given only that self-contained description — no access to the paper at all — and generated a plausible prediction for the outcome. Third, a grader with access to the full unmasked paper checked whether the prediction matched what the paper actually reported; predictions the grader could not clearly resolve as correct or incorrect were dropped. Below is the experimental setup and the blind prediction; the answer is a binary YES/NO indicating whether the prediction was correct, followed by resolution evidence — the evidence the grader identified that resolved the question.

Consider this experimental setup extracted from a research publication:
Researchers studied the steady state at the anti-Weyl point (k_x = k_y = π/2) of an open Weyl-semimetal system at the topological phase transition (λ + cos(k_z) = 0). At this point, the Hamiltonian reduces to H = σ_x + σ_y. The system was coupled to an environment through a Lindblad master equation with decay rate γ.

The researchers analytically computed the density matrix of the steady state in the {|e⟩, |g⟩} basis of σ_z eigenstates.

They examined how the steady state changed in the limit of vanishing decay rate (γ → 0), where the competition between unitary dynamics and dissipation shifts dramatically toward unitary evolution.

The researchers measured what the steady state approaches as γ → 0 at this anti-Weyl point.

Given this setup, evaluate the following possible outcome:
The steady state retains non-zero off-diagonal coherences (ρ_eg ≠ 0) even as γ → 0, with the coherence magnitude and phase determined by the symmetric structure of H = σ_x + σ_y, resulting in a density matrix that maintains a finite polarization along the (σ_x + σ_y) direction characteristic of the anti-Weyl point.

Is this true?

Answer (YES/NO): NO